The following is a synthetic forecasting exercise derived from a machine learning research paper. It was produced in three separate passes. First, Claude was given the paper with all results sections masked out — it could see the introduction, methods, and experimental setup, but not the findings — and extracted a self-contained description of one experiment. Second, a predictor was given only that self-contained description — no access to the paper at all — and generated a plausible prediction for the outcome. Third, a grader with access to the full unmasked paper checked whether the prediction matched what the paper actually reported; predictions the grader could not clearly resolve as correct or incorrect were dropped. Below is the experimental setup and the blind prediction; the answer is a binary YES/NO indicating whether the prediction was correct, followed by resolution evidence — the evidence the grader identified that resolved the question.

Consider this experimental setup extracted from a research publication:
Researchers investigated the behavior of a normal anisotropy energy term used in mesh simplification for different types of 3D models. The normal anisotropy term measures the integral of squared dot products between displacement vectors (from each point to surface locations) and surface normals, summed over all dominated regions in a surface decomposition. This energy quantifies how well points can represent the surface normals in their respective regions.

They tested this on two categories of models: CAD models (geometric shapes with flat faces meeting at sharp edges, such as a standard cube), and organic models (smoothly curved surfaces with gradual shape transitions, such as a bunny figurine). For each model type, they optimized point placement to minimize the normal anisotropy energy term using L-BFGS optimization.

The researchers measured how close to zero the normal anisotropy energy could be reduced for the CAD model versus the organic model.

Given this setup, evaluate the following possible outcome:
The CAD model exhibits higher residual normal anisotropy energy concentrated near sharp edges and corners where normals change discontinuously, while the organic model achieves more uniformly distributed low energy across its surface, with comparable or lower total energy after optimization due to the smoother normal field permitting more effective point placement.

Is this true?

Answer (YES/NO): NO